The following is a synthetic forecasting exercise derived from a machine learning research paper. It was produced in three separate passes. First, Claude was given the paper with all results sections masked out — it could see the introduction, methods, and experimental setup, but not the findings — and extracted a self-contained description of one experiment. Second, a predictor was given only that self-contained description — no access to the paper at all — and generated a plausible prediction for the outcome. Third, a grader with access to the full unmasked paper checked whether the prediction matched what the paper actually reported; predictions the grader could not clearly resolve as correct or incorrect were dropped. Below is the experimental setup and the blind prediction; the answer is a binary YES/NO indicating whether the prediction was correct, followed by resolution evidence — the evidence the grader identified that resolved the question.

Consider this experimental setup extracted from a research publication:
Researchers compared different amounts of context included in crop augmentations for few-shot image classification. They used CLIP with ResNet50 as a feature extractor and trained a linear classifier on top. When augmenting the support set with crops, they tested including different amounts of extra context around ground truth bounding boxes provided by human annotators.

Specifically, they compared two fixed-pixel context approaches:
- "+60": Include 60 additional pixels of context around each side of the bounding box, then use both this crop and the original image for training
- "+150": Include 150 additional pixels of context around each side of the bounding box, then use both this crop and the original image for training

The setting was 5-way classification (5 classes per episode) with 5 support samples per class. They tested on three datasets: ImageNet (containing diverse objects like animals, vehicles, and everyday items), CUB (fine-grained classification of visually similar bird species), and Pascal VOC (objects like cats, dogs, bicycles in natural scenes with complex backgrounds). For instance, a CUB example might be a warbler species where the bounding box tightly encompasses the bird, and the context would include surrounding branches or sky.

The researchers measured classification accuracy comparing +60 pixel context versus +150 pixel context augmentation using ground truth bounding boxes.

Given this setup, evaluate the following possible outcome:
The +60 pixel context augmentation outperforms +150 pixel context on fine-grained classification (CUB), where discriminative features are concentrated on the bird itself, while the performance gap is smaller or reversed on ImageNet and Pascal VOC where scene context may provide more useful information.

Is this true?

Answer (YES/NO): NO